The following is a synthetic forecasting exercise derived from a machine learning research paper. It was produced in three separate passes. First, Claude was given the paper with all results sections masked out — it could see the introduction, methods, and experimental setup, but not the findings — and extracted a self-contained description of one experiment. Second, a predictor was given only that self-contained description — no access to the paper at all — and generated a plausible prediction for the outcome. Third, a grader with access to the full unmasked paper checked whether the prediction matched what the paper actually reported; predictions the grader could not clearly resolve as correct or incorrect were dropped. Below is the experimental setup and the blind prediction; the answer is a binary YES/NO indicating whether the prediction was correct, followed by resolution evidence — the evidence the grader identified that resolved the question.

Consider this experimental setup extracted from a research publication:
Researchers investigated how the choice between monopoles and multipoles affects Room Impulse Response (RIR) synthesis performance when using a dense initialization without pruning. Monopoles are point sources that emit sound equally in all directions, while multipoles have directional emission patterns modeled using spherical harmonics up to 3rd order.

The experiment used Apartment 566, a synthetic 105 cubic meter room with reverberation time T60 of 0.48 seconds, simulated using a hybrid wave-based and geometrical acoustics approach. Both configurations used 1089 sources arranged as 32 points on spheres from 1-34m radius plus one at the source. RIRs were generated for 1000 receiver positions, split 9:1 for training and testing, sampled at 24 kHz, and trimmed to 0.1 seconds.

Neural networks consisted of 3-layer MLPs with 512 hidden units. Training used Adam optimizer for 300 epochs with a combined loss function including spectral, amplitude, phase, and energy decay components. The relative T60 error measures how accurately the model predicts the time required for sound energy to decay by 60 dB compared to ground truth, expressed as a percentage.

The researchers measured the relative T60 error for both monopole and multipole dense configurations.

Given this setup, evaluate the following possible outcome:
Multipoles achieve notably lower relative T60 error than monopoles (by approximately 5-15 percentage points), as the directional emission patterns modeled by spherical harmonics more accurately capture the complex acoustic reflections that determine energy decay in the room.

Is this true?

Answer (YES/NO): NO